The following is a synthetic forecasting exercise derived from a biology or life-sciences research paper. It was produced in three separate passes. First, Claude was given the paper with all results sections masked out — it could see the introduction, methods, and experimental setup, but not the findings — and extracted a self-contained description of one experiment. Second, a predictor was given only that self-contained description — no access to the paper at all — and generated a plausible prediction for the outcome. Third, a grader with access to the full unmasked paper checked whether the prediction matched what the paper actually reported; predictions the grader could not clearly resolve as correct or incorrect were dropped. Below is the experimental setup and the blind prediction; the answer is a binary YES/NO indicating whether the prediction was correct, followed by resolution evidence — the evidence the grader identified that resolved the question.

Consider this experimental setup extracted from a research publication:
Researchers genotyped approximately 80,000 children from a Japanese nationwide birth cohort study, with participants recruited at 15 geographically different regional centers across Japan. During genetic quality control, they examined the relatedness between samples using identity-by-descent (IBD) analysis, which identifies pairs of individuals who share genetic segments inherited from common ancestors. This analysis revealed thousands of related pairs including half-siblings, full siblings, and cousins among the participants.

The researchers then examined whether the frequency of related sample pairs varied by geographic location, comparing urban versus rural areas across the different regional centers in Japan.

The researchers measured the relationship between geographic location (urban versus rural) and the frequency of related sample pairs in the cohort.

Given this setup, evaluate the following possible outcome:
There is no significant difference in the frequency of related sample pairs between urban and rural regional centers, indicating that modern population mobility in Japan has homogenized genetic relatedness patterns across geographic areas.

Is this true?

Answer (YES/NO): NO